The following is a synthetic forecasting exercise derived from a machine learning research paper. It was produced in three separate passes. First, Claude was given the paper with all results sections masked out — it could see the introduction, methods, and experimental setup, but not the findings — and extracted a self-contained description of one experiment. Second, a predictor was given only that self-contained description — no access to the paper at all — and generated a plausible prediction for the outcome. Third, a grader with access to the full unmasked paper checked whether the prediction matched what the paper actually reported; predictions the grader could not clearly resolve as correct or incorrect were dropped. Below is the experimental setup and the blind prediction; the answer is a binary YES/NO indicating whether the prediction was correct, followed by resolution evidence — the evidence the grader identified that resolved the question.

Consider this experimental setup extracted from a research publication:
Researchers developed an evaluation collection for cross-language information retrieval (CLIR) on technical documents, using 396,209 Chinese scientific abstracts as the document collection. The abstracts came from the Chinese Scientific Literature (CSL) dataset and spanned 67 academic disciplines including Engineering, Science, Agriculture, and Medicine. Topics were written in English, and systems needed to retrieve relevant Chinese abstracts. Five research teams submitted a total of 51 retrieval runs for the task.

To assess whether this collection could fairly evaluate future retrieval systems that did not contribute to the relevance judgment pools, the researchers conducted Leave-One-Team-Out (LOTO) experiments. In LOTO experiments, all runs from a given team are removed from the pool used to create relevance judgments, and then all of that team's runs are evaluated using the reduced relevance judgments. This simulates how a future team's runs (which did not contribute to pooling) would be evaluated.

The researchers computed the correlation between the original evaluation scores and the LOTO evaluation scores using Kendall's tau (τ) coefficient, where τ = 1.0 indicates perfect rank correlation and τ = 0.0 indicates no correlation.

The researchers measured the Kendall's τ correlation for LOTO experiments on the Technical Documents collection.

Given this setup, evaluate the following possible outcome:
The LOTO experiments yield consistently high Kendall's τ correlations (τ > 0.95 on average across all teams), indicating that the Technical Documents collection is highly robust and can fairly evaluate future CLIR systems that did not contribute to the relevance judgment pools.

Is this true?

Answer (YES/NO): YES